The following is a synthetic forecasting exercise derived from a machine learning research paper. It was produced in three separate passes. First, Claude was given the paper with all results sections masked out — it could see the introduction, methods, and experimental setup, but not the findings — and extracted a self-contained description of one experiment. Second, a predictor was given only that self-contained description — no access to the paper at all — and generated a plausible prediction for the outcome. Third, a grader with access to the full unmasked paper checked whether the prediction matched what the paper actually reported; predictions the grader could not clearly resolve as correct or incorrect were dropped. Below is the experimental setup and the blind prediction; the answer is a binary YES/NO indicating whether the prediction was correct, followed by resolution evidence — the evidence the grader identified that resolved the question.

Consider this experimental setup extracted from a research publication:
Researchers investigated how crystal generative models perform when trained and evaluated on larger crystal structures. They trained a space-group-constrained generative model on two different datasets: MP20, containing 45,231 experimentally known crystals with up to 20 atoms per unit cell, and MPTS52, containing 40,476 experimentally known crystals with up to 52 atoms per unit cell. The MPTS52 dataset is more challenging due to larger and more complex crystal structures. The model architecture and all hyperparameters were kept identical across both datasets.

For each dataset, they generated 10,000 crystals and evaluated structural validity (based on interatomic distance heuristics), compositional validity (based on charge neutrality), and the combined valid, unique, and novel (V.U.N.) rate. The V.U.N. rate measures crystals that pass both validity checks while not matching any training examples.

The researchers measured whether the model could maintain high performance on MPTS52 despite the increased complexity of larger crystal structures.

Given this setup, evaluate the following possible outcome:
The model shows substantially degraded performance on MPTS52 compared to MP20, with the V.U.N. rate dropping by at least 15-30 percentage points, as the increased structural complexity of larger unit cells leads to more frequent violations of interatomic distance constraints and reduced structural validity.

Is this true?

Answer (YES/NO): NO